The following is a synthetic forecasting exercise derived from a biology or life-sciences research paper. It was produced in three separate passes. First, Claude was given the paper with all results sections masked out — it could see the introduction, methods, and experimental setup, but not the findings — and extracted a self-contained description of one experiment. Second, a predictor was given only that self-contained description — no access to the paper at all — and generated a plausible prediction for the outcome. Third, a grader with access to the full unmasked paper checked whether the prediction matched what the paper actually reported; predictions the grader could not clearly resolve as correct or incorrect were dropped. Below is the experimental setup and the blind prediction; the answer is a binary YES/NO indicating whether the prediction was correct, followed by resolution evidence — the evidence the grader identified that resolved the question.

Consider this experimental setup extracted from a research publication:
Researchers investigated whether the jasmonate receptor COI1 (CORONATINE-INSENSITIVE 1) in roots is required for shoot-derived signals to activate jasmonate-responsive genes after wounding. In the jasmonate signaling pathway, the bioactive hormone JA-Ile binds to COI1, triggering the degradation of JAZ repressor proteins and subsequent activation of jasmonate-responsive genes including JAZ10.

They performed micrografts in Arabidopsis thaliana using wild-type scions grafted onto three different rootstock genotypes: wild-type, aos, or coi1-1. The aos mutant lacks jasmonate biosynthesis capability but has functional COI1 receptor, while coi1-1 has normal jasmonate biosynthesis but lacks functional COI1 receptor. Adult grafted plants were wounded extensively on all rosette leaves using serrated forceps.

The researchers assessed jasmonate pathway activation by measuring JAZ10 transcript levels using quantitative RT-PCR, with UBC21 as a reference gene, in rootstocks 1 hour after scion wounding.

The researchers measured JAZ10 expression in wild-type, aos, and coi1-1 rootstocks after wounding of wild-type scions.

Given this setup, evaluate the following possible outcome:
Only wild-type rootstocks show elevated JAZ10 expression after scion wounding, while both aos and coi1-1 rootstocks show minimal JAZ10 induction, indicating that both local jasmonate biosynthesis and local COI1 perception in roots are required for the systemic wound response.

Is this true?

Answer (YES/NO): NO